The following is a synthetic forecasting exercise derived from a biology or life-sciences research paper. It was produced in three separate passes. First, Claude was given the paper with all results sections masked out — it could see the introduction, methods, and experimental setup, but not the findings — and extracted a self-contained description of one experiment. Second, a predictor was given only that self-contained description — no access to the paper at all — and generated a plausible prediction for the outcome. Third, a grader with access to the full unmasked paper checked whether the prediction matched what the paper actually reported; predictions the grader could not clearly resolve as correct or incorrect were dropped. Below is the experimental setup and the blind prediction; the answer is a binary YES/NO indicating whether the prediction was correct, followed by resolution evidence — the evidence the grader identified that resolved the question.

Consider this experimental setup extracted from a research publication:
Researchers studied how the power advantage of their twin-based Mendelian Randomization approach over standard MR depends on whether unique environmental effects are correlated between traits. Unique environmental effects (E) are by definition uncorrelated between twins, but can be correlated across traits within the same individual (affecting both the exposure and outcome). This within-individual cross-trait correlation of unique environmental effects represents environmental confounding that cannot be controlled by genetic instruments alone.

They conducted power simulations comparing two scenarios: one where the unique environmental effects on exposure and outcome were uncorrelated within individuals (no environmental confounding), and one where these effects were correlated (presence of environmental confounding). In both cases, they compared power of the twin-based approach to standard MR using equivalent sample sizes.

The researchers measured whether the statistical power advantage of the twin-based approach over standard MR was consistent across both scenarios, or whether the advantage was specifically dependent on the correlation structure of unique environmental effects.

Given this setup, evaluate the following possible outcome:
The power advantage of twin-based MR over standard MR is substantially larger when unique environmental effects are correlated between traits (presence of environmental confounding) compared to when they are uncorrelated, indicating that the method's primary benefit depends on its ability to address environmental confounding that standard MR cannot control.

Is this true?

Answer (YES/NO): NO